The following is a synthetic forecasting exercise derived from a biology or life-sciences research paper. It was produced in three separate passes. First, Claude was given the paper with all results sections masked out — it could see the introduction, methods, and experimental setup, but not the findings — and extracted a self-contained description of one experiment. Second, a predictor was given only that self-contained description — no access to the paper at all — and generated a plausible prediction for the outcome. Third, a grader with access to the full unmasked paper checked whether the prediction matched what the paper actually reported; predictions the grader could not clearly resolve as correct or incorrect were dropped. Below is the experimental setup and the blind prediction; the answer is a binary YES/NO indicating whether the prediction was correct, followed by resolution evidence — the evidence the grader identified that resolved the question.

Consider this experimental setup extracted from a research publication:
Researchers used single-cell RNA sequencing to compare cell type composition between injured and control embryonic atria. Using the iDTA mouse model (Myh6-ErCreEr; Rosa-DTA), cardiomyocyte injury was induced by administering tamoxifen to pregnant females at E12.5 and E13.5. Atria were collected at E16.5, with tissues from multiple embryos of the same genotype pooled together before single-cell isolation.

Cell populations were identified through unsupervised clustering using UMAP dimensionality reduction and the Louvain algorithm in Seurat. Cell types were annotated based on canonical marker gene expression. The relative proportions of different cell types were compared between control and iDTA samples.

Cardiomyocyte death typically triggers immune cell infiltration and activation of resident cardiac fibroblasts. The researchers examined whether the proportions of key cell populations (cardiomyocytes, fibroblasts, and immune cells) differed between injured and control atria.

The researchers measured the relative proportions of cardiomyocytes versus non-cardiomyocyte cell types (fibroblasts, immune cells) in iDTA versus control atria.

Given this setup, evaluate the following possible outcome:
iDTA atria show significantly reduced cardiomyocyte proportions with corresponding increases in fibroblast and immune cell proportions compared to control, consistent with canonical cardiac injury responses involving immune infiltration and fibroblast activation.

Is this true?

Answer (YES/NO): NO